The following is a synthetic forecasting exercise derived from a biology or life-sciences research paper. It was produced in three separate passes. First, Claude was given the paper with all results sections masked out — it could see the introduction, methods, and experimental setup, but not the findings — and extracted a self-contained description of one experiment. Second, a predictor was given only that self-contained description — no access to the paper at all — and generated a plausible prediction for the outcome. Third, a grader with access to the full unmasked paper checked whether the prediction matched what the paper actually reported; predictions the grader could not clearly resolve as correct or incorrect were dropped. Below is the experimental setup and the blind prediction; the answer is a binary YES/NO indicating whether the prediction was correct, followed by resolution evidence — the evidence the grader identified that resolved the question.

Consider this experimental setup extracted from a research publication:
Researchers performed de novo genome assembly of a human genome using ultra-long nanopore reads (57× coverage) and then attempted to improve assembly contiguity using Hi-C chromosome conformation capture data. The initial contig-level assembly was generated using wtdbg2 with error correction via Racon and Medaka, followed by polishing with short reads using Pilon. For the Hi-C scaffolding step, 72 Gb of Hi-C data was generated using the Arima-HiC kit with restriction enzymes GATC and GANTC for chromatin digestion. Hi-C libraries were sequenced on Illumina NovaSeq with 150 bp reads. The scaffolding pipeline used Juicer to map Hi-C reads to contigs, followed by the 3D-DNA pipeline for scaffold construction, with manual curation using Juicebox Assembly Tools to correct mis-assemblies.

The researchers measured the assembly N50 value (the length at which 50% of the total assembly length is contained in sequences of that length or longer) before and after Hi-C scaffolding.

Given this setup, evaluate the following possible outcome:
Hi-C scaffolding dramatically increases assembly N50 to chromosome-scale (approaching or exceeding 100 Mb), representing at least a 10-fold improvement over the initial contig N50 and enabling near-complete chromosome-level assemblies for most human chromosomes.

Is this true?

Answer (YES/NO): YES